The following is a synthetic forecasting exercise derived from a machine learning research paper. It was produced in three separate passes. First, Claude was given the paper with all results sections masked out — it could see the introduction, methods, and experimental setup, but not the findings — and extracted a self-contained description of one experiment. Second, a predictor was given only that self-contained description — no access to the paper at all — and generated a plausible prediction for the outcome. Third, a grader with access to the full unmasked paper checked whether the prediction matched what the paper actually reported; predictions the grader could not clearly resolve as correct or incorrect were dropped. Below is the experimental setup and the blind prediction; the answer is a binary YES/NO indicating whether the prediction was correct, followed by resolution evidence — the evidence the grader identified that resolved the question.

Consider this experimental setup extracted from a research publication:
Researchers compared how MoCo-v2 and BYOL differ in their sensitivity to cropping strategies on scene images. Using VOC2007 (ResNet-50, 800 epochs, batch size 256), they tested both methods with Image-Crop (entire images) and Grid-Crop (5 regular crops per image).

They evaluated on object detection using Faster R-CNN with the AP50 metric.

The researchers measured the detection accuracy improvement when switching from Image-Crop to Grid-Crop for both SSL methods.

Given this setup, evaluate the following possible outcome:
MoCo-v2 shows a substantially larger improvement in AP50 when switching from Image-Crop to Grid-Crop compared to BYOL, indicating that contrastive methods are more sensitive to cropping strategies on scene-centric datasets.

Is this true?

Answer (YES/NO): NO